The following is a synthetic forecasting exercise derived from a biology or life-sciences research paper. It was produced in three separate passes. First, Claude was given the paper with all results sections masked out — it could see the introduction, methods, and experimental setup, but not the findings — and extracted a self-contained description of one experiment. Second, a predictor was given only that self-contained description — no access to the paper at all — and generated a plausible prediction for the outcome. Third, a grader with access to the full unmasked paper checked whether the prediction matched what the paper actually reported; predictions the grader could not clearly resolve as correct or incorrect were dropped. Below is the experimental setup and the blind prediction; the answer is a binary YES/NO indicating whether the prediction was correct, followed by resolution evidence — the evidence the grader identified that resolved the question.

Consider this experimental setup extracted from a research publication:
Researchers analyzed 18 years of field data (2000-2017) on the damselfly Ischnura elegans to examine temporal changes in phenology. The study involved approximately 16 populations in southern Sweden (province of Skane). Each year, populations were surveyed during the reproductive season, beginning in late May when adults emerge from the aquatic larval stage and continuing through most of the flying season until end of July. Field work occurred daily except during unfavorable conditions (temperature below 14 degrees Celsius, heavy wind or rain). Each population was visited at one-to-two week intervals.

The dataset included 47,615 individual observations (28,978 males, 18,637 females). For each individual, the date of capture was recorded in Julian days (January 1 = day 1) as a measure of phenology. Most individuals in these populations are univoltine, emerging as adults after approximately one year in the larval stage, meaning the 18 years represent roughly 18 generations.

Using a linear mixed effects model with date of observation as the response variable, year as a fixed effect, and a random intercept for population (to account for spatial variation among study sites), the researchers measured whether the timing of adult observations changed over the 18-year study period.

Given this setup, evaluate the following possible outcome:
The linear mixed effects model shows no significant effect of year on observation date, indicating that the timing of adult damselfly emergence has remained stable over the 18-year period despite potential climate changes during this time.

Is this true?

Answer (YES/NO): NO